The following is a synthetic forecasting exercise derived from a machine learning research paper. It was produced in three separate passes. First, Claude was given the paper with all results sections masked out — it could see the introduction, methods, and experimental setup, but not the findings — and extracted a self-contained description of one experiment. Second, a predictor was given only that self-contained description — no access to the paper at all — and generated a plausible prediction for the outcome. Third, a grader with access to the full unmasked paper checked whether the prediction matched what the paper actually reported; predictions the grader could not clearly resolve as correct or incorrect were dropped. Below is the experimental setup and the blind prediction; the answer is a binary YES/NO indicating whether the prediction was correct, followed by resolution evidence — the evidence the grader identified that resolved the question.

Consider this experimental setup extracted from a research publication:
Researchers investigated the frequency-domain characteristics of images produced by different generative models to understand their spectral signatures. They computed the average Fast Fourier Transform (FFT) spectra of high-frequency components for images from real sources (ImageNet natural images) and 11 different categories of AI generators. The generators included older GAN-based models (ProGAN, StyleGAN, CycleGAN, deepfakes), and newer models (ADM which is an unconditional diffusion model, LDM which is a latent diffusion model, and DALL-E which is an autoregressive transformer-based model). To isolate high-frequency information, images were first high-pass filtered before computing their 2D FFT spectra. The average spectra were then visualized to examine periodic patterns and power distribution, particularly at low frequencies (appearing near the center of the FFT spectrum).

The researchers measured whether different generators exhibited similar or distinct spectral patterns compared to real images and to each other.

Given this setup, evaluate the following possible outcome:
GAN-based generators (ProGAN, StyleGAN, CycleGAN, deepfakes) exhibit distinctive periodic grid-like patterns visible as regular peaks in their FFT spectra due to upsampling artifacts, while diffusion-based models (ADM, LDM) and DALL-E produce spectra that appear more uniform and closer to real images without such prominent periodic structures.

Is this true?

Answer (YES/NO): NO